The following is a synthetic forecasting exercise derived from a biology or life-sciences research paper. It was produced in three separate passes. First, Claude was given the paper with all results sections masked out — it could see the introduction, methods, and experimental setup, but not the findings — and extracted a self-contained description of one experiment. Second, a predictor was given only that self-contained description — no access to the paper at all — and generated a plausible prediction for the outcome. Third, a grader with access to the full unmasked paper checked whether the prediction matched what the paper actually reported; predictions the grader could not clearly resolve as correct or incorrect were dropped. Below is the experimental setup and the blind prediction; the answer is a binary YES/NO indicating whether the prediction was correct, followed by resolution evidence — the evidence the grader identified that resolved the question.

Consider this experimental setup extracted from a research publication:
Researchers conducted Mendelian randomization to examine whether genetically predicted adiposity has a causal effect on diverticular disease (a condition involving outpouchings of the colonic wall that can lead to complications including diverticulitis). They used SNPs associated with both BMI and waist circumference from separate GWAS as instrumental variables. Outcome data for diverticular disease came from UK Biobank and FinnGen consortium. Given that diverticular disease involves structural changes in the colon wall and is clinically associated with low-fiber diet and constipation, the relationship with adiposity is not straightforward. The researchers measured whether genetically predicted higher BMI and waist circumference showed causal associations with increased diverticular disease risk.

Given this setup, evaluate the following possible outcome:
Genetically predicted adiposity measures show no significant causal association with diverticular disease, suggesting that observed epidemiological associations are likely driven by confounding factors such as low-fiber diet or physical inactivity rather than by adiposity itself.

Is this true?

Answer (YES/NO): NO